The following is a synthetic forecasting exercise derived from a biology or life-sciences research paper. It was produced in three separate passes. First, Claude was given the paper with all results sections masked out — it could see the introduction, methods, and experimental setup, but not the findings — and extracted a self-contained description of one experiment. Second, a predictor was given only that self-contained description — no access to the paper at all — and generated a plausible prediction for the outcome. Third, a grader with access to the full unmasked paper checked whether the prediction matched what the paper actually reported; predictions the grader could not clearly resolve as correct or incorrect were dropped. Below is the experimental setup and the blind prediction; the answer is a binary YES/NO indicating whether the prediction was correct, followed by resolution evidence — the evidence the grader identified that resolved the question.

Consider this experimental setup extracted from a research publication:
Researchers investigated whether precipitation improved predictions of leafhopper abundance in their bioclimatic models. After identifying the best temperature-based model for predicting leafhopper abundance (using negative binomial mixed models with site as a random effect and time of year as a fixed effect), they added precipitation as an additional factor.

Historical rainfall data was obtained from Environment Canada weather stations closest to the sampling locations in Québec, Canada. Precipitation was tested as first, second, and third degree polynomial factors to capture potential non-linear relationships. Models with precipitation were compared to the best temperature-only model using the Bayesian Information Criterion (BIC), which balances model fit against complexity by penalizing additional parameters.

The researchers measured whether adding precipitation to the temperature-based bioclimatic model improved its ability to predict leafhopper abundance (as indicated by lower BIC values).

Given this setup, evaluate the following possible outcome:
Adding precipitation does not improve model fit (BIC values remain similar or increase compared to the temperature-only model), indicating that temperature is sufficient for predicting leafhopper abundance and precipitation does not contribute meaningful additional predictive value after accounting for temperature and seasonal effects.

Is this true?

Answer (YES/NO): YES